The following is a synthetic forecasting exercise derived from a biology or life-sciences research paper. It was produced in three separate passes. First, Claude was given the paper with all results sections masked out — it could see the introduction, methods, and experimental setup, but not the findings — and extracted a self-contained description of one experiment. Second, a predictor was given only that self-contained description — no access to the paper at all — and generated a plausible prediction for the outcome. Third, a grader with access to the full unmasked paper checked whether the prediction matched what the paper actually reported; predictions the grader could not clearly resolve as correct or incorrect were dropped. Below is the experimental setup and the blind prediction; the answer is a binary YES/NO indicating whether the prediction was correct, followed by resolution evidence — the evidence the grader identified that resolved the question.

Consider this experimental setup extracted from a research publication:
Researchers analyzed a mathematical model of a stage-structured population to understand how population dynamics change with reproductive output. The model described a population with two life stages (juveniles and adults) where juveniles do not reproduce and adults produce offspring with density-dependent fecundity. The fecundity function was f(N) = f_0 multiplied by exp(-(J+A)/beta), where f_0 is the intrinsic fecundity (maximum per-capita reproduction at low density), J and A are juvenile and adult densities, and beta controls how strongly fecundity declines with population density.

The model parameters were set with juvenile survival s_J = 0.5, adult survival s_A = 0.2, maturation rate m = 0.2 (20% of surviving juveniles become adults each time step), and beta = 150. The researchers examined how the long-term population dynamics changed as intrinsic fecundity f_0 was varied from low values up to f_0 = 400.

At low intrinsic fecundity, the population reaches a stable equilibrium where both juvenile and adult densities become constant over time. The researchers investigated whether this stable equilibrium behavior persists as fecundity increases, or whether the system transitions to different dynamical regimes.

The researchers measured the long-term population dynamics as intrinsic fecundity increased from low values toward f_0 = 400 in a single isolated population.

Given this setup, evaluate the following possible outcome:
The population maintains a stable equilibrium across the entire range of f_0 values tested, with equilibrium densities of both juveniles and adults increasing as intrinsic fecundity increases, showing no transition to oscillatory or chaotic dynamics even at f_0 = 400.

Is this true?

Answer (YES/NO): NO